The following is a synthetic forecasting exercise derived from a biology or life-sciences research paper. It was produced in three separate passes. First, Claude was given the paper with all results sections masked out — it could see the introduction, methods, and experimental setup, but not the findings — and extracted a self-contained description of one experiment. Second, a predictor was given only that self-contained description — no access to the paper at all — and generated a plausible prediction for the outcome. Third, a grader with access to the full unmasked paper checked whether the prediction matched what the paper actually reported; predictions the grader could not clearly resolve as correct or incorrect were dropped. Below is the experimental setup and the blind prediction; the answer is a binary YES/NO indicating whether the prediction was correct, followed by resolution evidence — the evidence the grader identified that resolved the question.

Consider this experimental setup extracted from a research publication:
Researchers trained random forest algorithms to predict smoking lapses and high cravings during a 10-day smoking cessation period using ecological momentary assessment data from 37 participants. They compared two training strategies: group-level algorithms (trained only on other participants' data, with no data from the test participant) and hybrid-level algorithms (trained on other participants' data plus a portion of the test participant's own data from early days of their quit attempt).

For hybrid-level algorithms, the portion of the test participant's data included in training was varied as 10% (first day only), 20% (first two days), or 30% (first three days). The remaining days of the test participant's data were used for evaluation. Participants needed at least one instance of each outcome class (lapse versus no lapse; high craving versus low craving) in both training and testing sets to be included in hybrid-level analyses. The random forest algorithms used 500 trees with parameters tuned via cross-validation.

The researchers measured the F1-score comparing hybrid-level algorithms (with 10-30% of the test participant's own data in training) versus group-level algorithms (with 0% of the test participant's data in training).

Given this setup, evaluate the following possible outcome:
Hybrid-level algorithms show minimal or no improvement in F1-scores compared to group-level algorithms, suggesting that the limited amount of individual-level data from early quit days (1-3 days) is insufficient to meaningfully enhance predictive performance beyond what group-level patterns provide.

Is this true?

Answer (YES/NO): NO